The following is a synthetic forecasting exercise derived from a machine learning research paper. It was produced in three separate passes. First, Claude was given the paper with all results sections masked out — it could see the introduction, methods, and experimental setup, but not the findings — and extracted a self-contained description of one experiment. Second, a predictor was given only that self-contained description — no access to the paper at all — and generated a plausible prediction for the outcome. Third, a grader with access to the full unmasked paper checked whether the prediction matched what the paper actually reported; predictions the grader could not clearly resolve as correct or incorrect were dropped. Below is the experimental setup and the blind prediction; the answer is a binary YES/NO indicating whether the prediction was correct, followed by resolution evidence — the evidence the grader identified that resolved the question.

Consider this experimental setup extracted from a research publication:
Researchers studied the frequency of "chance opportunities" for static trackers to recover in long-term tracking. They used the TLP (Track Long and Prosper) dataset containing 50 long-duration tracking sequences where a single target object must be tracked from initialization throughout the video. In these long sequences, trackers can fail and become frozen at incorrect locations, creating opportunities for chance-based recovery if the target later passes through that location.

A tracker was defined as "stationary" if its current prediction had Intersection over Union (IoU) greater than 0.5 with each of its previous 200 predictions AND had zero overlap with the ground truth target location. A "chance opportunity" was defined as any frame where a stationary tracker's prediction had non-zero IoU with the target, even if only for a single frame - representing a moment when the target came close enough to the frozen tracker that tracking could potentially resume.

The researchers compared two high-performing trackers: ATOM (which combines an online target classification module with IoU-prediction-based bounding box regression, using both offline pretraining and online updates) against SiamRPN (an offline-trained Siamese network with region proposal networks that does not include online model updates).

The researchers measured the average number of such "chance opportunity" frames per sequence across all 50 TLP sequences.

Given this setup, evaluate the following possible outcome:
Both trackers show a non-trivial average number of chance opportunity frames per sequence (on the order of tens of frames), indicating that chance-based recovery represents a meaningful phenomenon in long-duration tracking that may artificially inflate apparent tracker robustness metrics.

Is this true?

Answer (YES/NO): NO